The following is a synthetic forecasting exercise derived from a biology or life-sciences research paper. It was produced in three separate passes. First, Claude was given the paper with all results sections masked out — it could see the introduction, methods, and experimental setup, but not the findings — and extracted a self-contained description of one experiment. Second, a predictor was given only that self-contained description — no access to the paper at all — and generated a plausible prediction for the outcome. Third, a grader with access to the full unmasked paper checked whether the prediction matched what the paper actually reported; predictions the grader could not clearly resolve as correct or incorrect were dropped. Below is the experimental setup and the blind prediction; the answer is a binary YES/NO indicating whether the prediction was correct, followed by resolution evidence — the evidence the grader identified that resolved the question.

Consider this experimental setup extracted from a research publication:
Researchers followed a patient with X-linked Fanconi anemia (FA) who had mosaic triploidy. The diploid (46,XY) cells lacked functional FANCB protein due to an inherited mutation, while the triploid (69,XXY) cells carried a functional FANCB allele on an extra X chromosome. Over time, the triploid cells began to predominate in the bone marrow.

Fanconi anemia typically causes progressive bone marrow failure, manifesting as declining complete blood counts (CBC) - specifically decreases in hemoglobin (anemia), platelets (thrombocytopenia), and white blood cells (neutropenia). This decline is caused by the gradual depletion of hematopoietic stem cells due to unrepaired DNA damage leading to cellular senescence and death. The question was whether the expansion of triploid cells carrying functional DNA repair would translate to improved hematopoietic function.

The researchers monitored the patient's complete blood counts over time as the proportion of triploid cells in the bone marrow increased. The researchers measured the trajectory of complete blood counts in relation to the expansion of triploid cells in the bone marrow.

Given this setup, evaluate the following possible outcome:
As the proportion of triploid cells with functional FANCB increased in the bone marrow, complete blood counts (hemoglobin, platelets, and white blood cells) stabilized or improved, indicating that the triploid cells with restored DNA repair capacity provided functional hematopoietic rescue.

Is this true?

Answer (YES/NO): YES